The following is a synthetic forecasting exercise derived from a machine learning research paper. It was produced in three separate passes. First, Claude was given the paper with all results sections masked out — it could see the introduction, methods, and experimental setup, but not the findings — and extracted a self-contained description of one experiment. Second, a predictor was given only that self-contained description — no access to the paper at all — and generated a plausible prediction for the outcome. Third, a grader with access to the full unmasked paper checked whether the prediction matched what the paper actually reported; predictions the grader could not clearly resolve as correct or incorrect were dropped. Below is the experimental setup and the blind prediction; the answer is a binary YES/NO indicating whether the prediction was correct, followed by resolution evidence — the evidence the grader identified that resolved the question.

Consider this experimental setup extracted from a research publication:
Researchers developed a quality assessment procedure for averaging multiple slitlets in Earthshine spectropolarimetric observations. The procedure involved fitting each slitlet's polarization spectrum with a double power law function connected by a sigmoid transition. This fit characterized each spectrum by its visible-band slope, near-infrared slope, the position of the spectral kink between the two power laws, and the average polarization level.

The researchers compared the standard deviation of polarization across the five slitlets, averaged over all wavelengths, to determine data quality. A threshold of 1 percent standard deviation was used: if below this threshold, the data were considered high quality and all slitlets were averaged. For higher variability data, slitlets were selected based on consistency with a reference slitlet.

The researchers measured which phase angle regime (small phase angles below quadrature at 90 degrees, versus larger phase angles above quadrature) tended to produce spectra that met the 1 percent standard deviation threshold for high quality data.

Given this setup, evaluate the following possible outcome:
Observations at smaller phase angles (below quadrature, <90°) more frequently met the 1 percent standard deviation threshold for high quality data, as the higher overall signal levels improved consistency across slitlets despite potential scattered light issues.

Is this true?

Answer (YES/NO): YES